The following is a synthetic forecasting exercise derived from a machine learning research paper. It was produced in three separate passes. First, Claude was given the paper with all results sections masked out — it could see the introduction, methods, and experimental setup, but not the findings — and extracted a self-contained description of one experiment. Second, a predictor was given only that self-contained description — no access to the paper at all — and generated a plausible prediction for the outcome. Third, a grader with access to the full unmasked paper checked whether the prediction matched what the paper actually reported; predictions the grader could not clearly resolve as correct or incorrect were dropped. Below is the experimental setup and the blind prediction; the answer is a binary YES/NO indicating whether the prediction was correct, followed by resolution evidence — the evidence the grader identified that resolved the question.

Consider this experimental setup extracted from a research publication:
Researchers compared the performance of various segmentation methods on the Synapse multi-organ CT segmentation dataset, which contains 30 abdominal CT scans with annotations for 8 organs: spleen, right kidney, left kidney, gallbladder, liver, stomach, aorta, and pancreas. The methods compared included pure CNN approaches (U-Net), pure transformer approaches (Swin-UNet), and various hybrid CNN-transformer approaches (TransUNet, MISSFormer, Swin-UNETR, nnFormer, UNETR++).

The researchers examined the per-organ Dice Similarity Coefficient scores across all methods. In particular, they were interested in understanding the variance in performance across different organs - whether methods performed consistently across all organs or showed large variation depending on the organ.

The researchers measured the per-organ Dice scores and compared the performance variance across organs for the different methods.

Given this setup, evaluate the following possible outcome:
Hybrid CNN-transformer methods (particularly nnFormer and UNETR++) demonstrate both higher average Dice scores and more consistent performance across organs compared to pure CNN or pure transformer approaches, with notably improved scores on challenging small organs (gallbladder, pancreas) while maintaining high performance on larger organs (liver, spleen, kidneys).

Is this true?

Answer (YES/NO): NO